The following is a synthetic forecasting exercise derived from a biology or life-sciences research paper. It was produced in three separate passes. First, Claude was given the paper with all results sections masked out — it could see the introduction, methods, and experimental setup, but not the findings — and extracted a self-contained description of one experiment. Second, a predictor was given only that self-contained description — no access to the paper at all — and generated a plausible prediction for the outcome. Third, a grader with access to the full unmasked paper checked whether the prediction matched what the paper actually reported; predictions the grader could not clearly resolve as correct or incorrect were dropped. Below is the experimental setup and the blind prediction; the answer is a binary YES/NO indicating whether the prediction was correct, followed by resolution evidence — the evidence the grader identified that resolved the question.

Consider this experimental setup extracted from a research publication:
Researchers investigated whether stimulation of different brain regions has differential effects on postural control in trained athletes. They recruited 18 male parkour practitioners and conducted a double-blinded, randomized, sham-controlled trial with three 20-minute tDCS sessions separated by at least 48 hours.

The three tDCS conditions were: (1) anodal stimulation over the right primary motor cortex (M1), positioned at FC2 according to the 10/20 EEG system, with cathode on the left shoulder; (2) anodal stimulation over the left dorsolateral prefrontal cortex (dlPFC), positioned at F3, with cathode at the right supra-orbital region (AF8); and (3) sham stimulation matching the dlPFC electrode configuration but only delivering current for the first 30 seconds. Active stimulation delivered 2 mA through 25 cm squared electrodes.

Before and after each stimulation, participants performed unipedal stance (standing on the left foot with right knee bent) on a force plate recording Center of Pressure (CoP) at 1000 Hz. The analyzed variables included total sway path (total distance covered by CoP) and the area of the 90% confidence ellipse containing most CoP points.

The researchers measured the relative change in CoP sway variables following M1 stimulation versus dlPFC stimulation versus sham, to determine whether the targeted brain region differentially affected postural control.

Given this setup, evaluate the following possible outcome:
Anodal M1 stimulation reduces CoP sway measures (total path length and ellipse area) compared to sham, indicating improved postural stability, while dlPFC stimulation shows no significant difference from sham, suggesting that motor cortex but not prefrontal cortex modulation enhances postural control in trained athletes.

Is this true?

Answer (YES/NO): YES